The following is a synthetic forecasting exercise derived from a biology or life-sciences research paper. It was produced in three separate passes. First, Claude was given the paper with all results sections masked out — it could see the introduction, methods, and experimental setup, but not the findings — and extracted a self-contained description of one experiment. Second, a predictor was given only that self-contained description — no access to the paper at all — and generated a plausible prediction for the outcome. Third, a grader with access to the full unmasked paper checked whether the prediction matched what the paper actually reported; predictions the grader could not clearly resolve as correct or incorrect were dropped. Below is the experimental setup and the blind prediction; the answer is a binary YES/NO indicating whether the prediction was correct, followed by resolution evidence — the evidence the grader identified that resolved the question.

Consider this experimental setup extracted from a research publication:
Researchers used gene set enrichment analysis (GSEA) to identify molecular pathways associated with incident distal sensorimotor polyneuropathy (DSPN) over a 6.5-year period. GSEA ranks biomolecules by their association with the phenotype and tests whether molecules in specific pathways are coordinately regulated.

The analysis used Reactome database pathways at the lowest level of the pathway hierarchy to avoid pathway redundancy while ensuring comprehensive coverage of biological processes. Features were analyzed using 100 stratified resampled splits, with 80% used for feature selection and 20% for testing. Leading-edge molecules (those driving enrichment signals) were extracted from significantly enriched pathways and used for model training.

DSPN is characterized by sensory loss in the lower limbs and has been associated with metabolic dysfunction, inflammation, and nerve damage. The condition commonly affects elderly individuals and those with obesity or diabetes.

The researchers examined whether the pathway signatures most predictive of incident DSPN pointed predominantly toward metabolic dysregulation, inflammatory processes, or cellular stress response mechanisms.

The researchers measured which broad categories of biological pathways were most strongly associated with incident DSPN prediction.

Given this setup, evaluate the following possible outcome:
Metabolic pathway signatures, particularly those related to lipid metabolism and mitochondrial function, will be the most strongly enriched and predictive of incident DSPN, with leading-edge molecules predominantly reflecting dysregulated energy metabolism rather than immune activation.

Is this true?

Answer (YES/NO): NO